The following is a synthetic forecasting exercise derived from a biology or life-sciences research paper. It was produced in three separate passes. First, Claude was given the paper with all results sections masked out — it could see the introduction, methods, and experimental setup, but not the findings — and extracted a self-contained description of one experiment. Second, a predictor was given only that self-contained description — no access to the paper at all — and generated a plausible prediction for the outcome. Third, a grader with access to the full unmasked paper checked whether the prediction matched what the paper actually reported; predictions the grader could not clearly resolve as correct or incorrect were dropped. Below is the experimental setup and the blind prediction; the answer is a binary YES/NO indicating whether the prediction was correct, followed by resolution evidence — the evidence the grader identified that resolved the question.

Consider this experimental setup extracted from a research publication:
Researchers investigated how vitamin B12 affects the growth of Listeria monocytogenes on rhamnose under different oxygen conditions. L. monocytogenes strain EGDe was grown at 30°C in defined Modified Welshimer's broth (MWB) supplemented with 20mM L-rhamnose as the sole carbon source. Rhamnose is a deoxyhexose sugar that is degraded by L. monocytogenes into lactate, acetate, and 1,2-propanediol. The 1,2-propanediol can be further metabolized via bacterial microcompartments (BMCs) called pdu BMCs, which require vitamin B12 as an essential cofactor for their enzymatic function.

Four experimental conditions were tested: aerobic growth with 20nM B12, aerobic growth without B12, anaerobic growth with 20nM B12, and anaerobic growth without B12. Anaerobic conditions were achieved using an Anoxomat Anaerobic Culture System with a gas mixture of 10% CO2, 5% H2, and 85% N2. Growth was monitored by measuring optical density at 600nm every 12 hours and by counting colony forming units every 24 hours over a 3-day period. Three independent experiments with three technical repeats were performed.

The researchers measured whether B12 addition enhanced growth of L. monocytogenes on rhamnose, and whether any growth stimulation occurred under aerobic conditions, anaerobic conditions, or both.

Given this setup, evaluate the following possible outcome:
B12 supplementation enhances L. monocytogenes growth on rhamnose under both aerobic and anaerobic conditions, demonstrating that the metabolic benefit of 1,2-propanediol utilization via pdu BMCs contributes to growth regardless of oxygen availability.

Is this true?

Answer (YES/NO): NO